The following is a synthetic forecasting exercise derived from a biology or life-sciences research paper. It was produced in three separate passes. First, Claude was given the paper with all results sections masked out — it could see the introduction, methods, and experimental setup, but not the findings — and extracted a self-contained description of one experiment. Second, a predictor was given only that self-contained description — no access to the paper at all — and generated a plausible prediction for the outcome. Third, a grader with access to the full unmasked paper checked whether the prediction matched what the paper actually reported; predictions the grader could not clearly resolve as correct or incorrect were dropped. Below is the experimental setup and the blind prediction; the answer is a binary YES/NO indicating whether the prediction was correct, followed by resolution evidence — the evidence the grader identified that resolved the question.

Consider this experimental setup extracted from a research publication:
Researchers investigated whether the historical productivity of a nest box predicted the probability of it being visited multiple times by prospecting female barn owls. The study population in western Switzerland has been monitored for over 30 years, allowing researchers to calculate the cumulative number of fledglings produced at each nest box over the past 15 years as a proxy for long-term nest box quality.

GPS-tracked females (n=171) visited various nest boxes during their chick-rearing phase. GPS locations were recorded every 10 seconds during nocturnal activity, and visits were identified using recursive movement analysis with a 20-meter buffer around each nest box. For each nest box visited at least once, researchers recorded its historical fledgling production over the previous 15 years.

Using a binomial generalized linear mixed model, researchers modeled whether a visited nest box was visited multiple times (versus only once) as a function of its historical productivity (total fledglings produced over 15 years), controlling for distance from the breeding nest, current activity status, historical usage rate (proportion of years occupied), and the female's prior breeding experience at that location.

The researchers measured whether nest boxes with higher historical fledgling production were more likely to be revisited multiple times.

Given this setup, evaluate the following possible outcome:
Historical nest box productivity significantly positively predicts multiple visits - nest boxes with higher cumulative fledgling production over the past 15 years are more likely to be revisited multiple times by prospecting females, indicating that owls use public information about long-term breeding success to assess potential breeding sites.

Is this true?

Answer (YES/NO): NO